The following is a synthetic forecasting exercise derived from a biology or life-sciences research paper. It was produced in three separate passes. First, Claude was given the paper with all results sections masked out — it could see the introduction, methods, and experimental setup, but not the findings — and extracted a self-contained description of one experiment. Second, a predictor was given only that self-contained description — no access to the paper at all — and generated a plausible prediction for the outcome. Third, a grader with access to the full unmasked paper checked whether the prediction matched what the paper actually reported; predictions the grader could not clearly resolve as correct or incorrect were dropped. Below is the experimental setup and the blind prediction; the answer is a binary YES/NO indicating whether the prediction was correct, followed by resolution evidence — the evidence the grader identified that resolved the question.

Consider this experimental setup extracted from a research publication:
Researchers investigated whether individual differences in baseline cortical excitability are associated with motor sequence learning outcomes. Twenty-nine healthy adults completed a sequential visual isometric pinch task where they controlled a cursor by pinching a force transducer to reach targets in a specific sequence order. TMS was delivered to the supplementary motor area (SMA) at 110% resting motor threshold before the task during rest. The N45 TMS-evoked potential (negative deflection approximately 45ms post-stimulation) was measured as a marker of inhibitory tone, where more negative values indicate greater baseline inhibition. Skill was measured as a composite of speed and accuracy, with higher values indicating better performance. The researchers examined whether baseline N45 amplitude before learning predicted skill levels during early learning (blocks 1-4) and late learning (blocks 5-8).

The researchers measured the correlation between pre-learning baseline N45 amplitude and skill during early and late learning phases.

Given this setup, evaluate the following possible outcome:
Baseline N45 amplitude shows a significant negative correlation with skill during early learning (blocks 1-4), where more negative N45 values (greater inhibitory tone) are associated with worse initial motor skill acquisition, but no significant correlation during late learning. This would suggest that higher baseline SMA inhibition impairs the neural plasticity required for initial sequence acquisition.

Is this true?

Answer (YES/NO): NO